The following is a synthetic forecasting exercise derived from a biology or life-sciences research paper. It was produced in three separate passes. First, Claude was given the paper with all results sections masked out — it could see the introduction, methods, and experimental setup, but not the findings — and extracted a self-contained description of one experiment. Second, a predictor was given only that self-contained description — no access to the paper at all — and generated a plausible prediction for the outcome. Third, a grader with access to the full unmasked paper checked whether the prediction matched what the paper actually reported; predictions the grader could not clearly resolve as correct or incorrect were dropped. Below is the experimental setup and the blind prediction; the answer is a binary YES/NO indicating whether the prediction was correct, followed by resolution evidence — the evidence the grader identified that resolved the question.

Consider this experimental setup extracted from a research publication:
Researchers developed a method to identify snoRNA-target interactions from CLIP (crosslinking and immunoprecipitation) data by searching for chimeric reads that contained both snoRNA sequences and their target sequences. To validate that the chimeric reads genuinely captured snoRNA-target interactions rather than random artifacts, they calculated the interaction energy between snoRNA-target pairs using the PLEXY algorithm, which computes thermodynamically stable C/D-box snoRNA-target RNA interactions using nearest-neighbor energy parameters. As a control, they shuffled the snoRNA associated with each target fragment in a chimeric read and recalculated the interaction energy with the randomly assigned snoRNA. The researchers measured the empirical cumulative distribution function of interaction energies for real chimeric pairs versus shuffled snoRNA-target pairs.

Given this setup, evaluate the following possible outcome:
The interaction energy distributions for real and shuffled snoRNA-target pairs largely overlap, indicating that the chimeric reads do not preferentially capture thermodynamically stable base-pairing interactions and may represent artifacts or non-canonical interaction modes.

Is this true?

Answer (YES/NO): NO